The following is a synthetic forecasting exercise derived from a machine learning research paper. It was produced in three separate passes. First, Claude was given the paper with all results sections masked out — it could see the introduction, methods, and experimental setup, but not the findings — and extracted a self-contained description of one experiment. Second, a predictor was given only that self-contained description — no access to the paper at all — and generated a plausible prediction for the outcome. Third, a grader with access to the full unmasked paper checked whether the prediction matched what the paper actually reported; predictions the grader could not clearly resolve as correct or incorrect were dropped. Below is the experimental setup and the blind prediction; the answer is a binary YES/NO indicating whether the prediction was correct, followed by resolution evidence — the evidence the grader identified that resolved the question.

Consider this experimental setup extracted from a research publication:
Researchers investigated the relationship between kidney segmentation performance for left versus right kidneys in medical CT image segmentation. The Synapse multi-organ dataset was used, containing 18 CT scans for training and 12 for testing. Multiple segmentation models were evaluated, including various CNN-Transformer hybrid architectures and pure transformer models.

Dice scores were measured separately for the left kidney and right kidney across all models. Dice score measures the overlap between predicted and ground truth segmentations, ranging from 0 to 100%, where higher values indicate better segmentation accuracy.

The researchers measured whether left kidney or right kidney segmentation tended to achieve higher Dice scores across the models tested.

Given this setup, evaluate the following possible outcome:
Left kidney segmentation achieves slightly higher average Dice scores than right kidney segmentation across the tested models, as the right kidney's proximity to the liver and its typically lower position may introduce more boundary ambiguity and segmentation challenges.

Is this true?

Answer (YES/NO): YES